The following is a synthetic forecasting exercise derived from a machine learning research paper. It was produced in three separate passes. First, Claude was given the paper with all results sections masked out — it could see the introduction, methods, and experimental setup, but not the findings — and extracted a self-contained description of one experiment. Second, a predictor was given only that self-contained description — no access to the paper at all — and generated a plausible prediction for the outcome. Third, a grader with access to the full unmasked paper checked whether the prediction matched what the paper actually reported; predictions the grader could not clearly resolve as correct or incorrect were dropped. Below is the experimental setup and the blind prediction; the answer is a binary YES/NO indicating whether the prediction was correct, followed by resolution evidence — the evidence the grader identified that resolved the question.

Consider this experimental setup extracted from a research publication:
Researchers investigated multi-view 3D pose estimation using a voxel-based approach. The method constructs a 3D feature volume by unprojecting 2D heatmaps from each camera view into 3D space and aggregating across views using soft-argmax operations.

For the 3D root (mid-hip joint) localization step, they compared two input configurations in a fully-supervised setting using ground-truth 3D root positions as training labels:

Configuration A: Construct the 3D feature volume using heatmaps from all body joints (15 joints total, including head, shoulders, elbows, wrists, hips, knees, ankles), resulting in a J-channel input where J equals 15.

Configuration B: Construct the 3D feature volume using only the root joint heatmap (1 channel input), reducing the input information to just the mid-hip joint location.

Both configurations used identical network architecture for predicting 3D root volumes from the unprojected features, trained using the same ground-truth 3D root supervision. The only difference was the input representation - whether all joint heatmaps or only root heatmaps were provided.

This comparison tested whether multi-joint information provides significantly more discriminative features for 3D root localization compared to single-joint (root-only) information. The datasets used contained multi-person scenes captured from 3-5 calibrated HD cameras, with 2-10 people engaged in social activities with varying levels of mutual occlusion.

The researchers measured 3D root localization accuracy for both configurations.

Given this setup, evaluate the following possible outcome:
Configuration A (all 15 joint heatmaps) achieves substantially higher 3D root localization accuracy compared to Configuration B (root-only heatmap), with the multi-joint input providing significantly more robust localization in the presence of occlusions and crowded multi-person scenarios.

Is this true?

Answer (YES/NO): NO